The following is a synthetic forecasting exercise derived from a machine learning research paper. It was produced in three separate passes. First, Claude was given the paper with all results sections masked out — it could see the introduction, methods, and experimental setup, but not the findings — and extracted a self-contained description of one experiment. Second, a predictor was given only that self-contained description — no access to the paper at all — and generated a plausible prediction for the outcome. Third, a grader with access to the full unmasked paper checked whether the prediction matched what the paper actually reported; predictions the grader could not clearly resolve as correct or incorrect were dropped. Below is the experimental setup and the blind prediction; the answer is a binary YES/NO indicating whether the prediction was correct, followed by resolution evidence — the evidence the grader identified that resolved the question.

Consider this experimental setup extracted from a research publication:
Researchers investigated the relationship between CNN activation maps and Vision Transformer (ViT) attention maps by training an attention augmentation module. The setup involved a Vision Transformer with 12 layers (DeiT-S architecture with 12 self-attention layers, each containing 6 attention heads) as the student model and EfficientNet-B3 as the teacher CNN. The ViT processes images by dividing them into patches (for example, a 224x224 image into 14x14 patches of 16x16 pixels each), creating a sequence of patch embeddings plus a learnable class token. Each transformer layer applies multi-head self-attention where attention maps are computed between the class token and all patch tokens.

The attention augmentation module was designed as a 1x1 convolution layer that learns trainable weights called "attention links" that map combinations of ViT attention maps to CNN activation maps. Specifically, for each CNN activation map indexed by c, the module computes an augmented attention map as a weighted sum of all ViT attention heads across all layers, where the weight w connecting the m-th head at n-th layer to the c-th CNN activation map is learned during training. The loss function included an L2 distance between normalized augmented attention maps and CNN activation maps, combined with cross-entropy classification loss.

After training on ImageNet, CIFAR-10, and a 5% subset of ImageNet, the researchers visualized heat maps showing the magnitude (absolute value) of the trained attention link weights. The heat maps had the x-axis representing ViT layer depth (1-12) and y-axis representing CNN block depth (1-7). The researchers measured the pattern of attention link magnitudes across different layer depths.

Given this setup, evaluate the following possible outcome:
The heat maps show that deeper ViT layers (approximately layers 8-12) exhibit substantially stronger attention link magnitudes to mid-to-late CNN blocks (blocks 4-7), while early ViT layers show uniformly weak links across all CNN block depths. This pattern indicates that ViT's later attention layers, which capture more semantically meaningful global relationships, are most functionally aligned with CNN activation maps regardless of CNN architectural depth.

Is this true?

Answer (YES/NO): NO